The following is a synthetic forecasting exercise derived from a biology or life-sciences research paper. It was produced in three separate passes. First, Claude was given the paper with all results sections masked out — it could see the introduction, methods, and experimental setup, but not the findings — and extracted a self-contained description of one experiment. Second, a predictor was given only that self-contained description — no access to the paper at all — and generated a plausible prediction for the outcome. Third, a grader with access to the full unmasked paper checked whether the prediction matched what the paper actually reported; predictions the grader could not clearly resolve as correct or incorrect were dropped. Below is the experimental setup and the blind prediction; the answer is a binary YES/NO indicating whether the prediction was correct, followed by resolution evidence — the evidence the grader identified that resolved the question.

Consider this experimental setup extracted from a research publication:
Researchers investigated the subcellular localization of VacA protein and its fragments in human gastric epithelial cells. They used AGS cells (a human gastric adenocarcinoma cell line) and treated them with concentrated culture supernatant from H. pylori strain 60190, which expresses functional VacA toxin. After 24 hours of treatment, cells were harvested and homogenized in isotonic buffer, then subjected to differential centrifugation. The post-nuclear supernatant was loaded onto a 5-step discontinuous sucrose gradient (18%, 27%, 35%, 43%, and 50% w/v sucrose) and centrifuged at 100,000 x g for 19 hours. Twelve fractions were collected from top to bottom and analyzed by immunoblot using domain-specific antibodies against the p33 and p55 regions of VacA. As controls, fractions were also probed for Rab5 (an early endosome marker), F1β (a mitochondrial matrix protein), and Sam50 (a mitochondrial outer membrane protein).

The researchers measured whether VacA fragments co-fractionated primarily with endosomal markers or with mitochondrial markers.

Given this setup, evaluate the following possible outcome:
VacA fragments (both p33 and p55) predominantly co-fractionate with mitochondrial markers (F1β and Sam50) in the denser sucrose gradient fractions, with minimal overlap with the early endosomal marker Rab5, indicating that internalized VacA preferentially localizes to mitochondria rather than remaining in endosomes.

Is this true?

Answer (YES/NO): NO